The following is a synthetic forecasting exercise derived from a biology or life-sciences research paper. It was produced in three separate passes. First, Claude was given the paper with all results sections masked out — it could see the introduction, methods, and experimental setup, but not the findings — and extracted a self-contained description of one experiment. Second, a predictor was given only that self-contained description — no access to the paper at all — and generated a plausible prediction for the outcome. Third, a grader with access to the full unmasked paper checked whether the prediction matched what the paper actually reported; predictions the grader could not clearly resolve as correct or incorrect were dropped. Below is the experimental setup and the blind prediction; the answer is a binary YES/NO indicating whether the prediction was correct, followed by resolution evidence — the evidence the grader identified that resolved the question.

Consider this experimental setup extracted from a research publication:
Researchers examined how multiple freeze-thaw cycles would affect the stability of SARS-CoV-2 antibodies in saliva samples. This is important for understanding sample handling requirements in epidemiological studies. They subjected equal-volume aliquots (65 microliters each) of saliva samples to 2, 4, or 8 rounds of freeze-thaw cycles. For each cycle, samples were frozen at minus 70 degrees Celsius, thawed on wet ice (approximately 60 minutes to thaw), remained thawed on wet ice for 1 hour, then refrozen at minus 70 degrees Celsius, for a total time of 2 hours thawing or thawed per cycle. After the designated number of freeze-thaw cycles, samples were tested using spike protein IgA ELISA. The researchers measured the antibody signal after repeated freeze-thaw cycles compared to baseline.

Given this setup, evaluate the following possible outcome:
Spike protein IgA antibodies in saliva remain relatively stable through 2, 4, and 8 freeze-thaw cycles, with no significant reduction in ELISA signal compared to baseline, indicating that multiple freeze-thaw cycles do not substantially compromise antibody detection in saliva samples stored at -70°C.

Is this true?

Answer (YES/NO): YES